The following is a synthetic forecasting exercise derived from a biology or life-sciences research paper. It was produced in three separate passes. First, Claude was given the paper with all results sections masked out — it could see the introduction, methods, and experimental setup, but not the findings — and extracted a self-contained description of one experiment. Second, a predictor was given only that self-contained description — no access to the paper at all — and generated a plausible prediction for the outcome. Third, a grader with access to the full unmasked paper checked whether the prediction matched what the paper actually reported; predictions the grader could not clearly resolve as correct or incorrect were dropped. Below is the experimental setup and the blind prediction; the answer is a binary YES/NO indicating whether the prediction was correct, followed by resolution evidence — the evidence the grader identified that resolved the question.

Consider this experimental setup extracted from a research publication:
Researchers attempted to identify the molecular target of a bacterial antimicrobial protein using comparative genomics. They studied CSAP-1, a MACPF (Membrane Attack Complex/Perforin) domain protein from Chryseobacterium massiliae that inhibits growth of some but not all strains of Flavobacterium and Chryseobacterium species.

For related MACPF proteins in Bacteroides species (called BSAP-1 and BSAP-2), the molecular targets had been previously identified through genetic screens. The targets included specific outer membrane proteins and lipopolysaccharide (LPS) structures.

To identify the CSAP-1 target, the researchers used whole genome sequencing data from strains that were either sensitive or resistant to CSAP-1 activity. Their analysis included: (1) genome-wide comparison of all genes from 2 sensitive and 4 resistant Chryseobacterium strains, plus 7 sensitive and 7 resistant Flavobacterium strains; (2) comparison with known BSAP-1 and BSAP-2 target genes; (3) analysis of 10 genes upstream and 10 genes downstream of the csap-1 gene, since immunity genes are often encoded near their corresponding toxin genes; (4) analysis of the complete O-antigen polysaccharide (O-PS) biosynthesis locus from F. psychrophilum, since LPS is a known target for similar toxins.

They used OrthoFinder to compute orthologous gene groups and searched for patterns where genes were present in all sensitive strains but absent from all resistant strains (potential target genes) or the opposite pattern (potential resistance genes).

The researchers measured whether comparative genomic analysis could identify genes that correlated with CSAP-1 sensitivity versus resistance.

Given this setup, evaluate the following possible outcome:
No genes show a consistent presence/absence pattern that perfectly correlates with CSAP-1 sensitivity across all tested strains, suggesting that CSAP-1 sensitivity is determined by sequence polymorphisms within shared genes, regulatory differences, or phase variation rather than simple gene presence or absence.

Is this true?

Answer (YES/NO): YES